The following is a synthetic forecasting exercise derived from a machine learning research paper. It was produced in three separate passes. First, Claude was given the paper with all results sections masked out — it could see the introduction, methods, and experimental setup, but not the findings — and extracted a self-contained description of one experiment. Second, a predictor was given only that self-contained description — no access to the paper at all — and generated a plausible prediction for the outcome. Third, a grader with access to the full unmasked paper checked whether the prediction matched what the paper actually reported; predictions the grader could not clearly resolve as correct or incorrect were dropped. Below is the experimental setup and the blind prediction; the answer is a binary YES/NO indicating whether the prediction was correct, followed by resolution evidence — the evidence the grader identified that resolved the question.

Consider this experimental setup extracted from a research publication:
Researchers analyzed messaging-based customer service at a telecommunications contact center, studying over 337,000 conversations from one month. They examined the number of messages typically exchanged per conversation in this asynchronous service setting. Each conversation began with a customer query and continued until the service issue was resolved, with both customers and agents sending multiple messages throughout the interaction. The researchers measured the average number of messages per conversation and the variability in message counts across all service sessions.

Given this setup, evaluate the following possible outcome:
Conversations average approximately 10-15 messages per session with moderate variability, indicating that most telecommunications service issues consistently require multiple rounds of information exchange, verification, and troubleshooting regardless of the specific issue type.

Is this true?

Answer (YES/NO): NO